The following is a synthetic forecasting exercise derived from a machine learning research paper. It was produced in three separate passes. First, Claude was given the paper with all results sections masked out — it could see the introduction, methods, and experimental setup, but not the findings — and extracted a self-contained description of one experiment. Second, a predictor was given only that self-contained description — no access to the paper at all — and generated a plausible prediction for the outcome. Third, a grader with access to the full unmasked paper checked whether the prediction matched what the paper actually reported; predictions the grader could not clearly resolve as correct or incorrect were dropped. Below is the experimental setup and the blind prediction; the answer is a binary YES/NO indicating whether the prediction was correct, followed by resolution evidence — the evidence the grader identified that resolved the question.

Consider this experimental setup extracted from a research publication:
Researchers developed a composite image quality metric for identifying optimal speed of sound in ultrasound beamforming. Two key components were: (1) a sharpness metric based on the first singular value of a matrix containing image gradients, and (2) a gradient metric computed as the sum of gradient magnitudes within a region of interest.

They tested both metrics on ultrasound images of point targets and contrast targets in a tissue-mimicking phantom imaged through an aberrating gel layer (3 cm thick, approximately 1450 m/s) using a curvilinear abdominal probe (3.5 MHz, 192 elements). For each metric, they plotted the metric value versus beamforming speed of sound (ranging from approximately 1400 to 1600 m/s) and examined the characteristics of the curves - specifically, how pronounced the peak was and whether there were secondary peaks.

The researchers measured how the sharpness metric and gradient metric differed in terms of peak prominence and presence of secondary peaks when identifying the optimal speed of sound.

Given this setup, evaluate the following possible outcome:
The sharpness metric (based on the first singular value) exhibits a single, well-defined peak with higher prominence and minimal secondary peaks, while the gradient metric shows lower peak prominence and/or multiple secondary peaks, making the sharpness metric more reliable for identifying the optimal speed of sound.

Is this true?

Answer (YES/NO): NO